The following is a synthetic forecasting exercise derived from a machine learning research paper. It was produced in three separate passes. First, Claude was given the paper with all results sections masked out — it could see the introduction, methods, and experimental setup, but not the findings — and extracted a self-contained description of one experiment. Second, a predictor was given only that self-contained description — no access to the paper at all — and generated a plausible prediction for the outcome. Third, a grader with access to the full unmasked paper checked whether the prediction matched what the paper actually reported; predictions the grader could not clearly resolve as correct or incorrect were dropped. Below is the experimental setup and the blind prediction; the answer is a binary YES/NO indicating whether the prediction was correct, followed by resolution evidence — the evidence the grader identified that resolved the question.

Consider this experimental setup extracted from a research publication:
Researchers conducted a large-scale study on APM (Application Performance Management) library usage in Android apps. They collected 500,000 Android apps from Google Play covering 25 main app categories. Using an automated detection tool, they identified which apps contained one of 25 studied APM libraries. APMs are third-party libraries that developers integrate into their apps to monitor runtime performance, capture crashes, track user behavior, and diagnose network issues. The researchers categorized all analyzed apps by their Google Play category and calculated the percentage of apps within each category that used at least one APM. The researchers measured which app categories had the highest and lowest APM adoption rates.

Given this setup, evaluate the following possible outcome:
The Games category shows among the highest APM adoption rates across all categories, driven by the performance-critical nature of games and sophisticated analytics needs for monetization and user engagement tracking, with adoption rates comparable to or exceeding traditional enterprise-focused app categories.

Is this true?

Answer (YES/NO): YES